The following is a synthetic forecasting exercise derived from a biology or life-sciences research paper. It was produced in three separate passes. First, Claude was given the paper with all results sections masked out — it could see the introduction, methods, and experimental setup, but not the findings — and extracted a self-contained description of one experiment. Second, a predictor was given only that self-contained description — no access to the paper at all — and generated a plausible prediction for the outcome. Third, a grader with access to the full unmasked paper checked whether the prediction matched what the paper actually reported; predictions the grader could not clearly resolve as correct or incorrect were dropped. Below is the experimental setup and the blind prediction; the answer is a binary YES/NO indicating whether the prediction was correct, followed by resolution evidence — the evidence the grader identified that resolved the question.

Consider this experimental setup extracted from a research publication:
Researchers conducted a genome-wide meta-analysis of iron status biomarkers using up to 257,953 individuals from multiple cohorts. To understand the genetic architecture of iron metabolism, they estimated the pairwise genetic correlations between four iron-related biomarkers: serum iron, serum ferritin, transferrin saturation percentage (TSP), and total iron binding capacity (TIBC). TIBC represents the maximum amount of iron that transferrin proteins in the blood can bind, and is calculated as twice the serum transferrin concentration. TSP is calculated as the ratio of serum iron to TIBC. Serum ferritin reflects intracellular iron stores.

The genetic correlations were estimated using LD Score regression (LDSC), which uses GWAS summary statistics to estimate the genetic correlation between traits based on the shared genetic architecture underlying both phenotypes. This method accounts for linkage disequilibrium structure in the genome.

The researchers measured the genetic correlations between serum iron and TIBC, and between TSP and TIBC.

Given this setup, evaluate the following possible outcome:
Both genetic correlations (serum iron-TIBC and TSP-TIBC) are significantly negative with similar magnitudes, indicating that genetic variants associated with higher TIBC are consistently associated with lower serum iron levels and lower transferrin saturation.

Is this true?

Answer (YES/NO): NO